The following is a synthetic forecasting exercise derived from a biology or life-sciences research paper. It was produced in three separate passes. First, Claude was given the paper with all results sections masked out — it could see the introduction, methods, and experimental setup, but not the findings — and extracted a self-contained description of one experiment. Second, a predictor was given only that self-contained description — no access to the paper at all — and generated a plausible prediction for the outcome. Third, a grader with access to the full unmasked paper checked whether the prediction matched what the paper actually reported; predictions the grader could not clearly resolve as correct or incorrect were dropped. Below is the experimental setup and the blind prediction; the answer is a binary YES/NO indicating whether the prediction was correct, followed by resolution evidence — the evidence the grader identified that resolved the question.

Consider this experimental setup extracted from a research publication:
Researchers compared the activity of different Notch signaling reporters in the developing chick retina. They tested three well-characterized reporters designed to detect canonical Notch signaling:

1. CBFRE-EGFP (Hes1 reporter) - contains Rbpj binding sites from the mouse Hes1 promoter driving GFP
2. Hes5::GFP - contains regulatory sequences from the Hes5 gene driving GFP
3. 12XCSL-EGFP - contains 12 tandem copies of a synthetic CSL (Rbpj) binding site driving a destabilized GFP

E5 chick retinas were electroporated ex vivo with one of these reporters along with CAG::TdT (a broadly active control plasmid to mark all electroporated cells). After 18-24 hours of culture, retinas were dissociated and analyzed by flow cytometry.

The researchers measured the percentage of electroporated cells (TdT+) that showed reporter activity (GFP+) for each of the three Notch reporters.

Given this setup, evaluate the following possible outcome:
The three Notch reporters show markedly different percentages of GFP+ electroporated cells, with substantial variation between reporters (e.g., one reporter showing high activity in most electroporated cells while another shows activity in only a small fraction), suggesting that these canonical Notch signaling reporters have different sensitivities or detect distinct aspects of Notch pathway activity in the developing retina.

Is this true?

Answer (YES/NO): YES